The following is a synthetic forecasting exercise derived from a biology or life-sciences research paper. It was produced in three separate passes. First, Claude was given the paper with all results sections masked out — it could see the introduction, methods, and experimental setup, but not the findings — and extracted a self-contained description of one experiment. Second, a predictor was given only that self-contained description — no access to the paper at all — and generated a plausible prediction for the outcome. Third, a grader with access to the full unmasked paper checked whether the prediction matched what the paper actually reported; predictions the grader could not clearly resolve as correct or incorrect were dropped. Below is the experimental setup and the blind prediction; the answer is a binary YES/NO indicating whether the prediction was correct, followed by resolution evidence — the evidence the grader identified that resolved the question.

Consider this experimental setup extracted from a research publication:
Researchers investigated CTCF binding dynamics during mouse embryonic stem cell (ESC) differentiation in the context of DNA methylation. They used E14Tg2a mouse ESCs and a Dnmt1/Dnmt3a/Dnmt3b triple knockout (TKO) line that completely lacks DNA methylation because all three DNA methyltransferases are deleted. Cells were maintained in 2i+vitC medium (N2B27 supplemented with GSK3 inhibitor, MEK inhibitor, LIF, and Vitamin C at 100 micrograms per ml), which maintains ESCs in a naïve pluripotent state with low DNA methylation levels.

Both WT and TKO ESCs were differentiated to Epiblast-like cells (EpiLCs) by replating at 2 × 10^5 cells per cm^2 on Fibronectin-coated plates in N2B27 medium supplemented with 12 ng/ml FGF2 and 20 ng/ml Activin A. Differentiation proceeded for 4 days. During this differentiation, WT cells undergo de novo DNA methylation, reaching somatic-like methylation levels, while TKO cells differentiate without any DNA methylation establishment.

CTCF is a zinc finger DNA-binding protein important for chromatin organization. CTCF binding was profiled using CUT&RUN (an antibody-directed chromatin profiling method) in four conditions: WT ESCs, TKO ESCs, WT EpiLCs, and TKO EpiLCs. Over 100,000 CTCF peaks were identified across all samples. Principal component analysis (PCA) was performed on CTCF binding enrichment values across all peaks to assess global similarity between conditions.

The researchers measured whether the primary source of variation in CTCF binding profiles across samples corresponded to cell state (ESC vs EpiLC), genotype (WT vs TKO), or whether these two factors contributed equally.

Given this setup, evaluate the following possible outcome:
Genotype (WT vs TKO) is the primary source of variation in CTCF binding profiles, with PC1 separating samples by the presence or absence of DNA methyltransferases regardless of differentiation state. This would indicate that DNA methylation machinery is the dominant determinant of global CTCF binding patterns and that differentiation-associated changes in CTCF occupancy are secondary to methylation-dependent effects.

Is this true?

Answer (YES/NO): NO